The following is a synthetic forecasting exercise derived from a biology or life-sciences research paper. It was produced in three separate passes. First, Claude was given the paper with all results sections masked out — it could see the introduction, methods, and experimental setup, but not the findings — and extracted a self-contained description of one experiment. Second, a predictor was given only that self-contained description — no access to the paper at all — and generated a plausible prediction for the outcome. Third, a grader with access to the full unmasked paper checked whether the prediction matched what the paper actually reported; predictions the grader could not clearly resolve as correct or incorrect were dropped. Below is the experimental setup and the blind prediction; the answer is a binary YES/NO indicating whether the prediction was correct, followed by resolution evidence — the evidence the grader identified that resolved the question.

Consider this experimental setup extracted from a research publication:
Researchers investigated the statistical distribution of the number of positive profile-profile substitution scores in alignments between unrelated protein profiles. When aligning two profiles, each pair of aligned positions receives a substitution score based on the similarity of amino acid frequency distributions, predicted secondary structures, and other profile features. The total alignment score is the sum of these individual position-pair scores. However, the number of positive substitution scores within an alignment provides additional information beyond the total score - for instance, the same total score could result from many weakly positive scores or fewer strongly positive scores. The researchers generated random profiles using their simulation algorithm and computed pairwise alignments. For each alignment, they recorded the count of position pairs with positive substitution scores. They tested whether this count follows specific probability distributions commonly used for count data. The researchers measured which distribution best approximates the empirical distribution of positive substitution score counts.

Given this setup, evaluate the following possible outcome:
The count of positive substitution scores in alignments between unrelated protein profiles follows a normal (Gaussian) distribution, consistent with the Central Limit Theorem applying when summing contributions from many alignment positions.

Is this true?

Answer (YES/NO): NO